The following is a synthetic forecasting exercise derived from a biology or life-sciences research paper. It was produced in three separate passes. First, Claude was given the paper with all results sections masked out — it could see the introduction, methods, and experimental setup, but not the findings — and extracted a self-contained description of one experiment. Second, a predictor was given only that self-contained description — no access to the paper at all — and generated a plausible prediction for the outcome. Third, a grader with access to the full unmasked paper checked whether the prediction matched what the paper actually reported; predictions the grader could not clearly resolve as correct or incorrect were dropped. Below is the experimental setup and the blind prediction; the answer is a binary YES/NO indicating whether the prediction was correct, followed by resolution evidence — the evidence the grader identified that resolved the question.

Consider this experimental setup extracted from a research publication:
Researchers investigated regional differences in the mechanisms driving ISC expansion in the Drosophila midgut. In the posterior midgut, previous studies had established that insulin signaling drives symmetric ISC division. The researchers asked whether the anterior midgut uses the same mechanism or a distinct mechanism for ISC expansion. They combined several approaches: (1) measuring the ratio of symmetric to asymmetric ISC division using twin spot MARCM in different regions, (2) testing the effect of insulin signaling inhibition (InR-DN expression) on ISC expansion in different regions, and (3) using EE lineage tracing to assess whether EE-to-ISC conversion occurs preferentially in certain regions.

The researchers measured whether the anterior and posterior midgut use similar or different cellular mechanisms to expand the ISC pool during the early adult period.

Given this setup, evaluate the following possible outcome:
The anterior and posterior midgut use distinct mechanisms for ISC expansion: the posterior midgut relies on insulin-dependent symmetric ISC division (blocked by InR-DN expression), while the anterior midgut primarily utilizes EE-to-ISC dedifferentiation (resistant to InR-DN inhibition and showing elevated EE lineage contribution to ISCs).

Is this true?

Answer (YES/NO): YES